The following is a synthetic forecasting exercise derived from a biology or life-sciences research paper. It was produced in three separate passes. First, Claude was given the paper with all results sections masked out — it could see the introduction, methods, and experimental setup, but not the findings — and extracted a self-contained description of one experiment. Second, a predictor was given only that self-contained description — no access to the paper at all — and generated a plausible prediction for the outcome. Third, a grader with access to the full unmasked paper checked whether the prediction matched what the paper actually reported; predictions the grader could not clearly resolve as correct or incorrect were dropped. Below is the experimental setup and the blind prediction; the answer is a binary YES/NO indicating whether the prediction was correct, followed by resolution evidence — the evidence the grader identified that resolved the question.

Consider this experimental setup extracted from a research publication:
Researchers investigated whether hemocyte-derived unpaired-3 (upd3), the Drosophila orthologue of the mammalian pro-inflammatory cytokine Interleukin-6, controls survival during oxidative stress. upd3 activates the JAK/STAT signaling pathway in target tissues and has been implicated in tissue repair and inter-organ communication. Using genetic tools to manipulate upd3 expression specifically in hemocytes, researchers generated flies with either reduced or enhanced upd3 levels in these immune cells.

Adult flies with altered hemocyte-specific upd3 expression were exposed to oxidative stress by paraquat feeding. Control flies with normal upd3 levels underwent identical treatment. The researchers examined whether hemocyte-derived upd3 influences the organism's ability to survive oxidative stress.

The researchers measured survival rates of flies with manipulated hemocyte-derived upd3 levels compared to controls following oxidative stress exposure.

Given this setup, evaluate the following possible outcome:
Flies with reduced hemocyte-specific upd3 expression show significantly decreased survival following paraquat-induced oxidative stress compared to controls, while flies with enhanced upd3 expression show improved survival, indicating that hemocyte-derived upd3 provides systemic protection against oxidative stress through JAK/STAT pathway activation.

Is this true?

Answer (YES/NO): NO